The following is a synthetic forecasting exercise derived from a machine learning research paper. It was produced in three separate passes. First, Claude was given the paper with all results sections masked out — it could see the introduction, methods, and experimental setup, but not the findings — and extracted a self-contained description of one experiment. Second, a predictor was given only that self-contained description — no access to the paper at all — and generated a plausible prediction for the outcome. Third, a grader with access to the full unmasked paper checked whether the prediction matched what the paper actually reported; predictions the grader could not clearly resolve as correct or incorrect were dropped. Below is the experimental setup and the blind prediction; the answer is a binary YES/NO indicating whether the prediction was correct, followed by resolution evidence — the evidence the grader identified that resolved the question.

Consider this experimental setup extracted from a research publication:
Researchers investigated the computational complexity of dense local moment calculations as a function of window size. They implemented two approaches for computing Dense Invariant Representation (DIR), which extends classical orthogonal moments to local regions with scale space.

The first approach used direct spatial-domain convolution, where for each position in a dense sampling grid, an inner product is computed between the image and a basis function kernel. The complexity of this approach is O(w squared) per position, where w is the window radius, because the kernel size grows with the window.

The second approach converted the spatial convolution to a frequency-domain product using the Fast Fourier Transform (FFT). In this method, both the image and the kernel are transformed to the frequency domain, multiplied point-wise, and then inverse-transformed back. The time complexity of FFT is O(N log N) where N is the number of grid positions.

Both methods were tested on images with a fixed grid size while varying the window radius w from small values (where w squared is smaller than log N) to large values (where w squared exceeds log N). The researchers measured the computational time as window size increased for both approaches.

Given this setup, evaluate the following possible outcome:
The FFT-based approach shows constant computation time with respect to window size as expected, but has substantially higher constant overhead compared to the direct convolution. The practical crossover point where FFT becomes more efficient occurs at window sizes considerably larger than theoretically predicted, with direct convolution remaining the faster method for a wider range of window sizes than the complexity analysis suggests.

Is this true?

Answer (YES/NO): NO